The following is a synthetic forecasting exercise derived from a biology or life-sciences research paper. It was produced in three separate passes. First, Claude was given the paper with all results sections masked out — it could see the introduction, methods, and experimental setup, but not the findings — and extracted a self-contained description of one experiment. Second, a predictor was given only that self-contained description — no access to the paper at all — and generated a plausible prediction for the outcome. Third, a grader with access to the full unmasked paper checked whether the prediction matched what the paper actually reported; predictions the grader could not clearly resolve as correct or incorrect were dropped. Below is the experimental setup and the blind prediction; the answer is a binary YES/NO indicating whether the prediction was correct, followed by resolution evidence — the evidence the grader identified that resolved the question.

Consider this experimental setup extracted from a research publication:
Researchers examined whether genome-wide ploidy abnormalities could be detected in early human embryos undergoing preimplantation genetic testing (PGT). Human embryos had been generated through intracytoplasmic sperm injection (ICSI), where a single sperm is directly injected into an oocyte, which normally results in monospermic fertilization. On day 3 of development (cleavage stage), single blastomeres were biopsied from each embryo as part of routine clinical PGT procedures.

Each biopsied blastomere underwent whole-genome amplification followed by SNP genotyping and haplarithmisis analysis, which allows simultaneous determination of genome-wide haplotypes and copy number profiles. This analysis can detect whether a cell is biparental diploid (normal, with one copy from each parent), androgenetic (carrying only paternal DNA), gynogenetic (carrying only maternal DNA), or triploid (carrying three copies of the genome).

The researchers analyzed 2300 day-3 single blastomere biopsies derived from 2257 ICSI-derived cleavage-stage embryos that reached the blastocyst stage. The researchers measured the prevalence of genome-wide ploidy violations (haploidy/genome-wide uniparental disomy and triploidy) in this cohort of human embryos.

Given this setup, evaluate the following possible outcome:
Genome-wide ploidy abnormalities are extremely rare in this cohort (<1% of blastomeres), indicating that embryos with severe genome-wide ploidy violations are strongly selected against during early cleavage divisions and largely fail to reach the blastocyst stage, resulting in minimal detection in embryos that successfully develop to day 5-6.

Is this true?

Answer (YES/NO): NO